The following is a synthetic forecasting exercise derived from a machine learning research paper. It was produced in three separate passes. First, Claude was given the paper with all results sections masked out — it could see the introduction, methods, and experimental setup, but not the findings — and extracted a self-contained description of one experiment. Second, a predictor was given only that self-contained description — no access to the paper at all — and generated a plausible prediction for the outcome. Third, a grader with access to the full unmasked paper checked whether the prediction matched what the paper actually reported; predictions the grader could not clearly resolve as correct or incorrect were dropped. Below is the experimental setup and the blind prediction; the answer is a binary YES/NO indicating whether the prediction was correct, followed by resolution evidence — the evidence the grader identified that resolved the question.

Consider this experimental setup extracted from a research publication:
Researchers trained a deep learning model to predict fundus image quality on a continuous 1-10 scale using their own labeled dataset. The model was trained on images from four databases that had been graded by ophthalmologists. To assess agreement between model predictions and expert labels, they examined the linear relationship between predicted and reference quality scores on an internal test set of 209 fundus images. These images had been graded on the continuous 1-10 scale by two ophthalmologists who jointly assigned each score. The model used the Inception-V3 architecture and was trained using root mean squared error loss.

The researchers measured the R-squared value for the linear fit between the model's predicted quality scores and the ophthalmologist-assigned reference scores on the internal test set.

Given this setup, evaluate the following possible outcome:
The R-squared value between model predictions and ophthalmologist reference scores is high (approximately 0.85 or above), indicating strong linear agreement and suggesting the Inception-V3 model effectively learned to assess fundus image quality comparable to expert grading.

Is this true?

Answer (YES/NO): YES